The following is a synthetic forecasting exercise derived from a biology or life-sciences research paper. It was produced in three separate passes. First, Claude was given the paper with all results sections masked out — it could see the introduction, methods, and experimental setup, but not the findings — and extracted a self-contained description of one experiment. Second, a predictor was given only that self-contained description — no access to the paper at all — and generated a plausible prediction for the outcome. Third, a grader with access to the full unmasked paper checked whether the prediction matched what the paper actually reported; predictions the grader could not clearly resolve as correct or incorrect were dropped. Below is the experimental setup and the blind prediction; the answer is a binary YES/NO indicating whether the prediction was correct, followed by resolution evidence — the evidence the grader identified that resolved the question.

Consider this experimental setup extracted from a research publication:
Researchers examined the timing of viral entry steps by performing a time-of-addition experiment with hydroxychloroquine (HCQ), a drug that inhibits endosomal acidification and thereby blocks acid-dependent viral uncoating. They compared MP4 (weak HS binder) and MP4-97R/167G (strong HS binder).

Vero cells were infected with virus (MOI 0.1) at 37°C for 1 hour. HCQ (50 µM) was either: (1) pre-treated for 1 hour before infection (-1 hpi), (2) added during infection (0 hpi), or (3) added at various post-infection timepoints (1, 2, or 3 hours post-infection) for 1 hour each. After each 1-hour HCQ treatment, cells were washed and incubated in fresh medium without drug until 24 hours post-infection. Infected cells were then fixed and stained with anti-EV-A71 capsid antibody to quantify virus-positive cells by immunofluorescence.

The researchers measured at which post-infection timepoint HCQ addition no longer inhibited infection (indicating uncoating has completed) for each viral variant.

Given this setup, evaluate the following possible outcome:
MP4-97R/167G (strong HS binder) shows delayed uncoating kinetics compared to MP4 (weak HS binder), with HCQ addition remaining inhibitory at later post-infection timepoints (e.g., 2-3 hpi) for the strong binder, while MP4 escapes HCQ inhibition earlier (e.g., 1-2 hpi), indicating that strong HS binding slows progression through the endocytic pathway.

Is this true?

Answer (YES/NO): NO